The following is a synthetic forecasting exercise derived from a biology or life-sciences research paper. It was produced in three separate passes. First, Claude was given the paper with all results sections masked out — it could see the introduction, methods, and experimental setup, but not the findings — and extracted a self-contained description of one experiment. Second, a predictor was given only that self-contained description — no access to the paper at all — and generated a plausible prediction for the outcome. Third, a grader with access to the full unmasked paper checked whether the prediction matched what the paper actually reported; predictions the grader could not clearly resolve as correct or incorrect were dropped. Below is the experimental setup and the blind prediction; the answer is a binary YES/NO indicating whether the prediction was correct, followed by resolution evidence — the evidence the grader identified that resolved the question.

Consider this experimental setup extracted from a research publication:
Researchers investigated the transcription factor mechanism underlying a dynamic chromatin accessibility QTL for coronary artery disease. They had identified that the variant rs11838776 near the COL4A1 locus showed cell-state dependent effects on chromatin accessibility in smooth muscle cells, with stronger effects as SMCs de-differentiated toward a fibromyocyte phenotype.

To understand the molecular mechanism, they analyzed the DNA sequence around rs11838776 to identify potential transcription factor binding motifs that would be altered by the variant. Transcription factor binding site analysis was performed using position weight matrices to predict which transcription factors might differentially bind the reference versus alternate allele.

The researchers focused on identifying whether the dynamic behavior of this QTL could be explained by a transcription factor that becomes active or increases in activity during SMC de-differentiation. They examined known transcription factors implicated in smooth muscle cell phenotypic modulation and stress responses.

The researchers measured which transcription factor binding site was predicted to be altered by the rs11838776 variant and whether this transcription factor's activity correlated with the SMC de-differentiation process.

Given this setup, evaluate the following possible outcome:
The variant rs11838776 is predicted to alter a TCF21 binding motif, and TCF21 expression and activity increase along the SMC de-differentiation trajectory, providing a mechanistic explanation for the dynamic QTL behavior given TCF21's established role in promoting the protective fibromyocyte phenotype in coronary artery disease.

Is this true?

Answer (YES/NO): NO